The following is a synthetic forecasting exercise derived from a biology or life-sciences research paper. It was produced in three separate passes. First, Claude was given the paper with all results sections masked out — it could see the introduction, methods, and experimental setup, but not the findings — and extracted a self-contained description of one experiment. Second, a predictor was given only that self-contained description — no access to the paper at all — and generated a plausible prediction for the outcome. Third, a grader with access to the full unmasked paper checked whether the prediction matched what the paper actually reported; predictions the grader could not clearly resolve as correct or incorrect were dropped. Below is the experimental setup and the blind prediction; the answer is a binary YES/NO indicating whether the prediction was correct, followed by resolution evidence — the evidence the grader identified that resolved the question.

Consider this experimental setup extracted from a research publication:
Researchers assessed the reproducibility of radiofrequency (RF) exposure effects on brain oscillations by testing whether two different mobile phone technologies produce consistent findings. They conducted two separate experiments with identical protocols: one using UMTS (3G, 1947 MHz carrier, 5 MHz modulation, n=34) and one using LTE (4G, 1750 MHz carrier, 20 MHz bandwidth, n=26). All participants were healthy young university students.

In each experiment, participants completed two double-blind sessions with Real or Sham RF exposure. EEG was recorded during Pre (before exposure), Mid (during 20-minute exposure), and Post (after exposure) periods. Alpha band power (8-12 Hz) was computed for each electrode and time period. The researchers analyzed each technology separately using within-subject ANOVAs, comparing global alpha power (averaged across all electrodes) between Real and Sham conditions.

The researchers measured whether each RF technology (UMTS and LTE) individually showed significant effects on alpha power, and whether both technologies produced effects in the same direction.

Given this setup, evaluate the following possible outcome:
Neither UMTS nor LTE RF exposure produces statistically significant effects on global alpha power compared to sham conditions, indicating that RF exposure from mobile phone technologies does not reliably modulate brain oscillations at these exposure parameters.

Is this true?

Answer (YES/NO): NO